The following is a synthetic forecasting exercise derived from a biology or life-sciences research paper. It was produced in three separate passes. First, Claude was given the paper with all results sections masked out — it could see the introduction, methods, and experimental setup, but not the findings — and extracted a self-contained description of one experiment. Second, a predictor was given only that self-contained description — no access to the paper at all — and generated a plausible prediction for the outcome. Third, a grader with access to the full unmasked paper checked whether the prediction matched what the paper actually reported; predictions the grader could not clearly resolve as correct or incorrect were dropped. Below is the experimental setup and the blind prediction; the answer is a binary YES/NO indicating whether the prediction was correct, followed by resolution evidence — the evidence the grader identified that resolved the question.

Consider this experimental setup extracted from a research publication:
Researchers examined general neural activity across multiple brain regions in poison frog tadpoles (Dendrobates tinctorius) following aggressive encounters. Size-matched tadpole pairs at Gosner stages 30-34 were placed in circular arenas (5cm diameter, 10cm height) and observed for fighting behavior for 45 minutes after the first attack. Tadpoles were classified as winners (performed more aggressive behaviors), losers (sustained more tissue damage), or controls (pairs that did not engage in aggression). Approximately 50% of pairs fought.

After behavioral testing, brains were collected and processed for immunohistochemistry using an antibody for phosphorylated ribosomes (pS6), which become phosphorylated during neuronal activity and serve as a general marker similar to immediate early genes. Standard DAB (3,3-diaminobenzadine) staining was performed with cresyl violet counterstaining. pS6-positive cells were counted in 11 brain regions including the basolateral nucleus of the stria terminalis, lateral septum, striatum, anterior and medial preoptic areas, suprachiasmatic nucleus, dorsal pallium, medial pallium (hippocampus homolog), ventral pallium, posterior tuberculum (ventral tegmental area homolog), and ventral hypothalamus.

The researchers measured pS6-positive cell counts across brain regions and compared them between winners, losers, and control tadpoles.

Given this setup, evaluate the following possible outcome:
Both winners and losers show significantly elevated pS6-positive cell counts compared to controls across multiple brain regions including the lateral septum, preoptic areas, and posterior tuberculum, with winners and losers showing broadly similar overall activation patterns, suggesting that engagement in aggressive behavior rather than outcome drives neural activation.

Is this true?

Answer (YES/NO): NO